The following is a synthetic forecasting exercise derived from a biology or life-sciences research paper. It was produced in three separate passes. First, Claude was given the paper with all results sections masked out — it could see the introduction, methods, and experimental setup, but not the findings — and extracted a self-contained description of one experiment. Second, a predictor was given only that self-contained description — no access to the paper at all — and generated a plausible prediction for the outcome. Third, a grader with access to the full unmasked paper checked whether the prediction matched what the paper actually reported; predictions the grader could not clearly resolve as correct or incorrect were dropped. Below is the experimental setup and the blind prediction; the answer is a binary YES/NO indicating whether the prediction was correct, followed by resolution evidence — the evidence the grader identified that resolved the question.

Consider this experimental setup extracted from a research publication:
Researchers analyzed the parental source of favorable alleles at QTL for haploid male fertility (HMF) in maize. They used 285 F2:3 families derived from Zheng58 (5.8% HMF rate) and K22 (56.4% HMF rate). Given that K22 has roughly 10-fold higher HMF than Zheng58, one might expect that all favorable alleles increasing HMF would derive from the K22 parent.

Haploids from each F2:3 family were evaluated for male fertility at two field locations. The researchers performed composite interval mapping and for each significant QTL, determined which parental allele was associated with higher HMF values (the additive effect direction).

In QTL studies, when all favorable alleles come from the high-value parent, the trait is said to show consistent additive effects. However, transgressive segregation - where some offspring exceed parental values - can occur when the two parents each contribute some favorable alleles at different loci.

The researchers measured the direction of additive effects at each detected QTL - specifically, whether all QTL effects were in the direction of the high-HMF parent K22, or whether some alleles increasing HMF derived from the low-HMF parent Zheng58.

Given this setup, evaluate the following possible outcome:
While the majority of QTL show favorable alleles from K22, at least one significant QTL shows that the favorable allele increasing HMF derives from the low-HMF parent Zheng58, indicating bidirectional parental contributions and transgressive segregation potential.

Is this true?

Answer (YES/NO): YES